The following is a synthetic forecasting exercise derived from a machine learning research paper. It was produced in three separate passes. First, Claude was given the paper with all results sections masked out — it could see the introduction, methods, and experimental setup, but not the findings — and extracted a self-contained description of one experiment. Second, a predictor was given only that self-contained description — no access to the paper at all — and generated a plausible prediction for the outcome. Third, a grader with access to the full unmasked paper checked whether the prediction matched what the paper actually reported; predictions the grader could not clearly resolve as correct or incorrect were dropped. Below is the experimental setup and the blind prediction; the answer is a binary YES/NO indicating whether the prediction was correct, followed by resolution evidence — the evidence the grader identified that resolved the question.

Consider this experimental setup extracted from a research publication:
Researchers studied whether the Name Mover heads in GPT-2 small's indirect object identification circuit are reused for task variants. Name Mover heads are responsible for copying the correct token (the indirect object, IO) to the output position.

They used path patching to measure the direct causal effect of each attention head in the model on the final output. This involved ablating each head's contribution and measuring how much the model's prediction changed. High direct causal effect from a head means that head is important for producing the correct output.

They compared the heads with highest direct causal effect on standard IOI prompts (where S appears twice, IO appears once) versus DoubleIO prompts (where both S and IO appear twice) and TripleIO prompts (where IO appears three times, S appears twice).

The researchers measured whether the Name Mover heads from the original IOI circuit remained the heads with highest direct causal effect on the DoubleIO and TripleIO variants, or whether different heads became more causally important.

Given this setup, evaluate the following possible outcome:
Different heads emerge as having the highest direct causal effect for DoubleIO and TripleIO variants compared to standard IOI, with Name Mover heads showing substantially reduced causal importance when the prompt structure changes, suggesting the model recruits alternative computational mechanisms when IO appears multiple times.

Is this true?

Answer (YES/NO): NO